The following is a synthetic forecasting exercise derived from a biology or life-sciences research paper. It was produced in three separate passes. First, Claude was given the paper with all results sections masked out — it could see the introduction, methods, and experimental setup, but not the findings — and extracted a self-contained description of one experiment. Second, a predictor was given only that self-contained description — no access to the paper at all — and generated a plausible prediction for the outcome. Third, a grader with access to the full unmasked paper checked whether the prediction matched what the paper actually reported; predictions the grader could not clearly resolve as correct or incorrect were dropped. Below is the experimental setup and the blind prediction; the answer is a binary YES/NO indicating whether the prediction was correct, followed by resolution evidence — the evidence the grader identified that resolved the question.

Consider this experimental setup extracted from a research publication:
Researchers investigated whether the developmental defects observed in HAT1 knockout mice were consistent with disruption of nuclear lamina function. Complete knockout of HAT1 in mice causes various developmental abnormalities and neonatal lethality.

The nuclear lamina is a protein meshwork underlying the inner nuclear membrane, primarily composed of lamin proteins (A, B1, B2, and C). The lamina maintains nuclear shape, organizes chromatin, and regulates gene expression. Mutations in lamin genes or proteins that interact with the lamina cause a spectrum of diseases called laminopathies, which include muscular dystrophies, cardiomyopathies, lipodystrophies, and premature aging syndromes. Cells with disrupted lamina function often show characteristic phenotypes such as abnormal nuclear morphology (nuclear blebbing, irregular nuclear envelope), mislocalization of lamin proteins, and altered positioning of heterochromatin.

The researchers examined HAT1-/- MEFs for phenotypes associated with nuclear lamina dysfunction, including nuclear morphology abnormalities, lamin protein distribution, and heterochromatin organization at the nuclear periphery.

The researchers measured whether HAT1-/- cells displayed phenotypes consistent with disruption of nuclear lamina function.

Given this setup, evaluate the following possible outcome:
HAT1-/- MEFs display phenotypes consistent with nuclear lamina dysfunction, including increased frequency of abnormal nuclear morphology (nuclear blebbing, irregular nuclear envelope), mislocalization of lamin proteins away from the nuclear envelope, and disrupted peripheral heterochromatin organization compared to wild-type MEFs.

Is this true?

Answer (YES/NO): NO